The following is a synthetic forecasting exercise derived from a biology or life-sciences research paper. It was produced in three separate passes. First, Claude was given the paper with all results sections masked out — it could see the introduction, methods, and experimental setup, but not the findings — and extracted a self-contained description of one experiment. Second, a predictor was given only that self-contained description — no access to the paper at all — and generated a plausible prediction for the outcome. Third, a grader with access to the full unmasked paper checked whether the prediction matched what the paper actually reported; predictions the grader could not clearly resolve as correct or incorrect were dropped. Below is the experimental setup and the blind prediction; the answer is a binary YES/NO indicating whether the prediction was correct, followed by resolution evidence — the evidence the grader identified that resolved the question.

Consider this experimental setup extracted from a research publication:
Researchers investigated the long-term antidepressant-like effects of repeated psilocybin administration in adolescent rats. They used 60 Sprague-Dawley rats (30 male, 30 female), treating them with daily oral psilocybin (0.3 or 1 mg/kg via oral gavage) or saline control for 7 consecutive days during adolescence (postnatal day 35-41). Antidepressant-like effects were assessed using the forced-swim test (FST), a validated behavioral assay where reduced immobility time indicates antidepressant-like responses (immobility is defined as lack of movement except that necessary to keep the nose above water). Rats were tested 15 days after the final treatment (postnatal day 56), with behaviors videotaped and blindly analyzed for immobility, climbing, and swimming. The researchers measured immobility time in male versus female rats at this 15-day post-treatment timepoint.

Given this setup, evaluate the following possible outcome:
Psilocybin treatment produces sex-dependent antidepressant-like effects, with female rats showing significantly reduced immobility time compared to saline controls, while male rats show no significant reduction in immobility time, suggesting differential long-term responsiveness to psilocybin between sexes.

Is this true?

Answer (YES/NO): NO